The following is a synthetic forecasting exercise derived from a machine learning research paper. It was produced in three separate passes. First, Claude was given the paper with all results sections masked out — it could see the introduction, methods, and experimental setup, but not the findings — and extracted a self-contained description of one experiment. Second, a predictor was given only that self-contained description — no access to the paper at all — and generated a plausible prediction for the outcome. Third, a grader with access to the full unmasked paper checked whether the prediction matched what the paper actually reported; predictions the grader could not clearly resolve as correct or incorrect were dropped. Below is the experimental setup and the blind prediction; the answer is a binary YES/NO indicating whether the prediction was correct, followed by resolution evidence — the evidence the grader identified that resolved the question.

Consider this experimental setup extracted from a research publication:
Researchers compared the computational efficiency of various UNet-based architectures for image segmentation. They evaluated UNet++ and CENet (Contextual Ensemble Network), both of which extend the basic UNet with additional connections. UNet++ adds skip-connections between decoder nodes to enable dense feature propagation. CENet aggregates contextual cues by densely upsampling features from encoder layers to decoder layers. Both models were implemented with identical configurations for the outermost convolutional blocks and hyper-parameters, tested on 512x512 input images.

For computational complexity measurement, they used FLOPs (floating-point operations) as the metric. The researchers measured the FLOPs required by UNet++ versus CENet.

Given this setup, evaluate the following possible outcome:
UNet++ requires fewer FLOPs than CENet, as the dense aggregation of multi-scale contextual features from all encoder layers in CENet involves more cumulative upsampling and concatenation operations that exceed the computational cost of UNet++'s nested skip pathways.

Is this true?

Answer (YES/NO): NO